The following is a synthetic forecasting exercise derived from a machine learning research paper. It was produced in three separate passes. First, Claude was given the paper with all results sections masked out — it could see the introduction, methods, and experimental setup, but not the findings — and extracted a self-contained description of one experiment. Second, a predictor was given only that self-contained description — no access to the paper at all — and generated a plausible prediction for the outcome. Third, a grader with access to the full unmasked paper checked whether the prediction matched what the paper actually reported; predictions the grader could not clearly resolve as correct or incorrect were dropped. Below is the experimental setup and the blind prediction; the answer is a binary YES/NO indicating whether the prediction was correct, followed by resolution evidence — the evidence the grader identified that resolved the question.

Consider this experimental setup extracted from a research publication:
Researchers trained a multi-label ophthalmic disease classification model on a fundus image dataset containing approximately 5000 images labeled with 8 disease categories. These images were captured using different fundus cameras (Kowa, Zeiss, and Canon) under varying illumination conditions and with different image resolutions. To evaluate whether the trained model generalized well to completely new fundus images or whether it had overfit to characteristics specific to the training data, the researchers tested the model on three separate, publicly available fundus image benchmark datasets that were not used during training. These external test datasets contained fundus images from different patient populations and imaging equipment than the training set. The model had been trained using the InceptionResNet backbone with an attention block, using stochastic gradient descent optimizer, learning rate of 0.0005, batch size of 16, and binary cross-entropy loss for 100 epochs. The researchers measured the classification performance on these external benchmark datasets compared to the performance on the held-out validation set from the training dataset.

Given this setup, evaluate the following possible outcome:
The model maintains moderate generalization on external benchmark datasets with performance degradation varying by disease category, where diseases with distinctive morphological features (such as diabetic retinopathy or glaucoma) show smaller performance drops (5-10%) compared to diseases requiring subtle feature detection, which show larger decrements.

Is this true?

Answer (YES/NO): NO